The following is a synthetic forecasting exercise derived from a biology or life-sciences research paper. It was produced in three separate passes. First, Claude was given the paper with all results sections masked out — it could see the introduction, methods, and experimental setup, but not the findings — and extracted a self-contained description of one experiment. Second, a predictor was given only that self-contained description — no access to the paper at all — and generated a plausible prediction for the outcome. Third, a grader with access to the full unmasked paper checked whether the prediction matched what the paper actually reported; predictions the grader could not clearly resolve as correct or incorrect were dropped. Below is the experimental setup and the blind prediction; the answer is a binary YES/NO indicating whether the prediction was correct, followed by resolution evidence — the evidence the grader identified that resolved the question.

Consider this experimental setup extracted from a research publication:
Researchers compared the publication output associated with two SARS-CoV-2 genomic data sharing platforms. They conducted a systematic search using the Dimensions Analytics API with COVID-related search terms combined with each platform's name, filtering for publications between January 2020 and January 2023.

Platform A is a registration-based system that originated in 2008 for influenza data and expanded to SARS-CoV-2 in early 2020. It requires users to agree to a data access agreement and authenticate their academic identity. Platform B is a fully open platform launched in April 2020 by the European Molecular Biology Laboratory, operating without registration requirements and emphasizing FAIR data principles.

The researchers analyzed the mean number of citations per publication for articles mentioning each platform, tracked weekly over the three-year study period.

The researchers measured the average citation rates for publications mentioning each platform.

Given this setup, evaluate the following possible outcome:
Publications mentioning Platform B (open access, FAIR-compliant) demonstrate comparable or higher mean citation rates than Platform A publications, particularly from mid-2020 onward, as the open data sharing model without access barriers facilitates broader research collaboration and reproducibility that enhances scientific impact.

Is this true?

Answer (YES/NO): NO